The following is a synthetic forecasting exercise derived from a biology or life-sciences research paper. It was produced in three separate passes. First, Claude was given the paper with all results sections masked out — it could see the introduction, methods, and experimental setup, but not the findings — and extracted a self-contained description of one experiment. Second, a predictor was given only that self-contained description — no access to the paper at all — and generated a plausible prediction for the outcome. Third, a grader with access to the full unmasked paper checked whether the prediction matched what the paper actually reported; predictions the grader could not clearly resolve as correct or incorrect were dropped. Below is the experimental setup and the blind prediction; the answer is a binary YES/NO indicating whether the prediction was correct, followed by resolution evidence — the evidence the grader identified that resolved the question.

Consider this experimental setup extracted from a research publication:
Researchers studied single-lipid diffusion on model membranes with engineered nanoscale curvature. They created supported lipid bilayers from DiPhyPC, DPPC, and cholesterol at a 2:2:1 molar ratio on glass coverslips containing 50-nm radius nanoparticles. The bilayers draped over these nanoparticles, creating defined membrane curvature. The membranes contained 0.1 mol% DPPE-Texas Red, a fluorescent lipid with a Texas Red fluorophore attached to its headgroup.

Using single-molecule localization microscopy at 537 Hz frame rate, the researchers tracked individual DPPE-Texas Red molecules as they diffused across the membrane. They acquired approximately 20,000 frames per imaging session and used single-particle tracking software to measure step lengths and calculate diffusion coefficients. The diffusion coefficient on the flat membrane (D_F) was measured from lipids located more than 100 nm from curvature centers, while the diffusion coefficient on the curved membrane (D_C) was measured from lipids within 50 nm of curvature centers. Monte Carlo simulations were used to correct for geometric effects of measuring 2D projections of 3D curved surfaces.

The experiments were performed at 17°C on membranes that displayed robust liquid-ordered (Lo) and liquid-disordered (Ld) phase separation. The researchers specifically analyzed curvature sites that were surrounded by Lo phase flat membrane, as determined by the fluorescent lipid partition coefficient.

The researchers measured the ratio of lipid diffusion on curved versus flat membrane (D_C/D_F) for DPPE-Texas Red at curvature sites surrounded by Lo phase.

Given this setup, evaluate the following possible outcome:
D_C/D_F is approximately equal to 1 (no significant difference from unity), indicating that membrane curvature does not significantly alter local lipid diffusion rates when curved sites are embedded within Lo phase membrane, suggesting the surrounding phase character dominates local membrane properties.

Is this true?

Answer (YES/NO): NO